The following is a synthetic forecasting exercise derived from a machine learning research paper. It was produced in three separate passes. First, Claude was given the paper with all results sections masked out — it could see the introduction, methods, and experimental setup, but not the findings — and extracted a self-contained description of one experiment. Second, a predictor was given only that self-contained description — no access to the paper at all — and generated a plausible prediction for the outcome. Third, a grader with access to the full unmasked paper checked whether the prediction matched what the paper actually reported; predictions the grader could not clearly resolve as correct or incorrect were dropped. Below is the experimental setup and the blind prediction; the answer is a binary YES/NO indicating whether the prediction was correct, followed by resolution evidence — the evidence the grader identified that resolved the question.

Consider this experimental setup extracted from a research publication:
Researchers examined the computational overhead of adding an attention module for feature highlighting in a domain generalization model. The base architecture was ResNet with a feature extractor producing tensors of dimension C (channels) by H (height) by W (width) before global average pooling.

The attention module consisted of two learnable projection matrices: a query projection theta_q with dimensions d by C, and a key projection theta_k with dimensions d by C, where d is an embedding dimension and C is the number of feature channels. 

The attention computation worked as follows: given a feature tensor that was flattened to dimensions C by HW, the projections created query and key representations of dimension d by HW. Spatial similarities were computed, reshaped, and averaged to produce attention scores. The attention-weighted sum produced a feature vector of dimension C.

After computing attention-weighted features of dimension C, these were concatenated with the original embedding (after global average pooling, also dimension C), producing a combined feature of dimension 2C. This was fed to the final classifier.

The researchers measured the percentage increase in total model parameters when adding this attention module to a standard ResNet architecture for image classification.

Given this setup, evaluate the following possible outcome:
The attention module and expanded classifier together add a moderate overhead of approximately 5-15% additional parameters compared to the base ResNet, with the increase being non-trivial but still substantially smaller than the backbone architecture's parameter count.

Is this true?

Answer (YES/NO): NO